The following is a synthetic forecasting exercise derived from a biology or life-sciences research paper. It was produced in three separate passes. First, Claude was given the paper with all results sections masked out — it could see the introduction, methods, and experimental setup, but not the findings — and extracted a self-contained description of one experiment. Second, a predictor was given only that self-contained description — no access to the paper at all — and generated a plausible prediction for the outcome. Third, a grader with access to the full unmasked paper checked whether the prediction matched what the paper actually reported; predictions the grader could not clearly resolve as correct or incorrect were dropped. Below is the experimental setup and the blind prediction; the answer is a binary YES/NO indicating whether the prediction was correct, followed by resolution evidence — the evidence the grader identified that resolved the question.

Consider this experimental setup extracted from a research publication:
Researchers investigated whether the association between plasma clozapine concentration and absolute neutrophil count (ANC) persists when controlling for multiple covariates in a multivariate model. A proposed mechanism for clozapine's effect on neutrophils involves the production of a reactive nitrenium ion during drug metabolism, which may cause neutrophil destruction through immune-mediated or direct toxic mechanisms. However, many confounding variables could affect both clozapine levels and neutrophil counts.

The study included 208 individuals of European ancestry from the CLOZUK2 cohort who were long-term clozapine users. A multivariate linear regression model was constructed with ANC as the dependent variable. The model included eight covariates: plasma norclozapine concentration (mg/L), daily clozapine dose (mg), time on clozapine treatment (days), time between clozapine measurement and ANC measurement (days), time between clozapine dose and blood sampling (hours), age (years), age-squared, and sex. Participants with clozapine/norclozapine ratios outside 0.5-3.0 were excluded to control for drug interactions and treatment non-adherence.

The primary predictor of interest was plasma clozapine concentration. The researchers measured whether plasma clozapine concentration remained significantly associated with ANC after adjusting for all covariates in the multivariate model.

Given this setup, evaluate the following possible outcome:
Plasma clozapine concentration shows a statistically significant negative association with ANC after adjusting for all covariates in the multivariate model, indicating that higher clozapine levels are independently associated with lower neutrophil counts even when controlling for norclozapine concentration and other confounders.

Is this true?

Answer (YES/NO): YES